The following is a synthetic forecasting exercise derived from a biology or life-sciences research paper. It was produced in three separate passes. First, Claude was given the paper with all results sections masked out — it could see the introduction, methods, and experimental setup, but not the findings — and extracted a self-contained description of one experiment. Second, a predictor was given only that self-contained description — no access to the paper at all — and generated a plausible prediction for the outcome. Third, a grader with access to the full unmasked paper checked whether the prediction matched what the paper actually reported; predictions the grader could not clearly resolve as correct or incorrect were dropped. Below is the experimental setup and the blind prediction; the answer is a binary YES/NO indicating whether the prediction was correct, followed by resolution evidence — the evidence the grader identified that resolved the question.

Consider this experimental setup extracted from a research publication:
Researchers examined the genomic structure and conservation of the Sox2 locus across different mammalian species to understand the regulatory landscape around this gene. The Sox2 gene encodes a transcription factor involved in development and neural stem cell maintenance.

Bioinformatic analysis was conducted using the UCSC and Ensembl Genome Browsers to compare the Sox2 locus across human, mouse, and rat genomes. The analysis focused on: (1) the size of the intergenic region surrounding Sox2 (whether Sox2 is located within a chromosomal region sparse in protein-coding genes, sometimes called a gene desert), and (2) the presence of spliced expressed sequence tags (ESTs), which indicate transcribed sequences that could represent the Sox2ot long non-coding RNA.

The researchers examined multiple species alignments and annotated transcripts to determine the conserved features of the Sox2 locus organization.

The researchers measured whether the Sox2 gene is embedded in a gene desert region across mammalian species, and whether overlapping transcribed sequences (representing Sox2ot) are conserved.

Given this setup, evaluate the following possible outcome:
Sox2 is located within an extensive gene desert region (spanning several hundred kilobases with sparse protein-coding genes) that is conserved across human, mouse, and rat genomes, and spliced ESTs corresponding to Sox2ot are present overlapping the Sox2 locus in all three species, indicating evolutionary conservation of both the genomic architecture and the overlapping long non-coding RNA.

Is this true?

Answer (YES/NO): YES